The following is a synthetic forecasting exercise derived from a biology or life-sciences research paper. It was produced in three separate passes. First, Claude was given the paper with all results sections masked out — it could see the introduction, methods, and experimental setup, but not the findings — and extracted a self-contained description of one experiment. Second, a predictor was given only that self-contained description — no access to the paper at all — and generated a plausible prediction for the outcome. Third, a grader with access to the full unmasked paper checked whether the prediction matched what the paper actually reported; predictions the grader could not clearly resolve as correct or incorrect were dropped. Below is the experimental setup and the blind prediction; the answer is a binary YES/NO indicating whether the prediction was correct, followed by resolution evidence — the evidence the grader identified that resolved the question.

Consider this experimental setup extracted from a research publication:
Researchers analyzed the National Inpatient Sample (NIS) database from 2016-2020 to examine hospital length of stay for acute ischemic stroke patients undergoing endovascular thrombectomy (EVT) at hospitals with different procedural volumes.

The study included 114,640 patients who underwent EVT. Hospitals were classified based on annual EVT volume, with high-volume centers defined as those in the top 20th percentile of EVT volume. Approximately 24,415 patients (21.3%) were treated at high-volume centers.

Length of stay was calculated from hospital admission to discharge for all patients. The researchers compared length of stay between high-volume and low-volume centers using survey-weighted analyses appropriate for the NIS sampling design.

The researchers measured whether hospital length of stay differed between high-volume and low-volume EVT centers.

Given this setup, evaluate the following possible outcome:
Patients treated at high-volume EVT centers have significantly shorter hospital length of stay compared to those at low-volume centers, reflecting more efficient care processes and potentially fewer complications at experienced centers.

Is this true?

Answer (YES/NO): NO